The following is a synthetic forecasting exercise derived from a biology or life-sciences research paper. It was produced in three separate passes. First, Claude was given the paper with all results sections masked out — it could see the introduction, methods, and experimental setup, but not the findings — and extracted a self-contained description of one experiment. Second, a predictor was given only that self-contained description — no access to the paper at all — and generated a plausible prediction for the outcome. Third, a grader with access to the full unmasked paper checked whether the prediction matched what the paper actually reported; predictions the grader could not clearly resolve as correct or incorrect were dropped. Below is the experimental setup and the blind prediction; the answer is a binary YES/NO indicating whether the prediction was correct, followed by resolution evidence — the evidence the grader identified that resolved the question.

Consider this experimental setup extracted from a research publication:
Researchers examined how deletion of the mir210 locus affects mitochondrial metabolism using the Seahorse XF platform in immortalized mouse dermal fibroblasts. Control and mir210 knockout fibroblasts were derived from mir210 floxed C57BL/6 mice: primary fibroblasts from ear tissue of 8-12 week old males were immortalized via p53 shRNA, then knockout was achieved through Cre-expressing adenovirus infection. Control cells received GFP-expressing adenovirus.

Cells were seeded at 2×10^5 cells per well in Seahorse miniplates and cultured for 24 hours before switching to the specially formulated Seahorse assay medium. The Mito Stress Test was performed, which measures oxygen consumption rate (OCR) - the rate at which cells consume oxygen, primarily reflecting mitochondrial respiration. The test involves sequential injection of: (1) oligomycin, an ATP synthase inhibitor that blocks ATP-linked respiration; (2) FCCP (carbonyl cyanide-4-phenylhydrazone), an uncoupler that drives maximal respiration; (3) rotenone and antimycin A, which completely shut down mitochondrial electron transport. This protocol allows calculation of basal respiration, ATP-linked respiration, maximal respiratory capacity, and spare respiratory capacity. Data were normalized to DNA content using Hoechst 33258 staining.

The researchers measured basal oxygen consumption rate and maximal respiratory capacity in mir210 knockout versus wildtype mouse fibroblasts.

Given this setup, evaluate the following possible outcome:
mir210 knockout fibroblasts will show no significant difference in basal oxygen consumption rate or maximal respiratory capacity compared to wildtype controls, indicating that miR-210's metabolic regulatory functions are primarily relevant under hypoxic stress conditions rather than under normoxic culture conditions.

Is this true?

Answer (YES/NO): NO